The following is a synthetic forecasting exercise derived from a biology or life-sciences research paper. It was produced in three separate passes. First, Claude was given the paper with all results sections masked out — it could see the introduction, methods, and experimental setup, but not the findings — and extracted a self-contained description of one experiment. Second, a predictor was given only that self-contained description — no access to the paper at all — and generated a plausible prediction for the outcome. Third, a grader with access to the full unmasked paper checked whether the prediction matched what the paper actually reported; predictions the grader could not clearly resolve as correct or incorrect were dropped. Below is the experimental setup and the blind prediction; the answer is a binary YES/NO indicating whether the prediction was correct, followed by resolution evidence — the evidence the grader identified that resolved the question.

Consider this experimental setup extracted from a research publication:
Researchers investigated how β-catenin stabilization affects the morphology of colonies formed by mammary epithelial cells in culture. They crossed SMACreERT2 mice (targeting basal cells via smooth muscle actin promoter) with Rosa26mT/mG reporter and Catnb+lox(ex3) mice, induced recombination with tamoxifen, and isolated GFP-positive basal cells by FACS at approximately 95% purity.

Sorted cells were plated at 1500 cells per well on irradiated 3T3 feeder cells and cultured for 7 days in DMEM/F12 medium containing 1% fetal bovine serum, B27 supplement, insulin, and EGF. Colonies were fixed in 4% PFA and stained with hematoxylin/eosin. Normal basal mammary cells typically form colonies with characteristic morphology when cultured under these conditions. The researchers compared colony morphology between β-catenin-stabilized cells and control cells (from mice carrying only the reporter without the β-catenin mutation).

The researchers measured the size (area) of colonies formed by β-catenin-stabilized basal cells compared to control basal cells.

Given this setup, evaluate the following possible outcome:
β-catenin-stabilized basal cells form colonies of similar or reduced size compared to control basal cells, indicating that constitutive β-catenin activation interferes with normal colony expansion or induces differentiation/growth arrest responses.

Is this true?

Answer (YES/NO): NO